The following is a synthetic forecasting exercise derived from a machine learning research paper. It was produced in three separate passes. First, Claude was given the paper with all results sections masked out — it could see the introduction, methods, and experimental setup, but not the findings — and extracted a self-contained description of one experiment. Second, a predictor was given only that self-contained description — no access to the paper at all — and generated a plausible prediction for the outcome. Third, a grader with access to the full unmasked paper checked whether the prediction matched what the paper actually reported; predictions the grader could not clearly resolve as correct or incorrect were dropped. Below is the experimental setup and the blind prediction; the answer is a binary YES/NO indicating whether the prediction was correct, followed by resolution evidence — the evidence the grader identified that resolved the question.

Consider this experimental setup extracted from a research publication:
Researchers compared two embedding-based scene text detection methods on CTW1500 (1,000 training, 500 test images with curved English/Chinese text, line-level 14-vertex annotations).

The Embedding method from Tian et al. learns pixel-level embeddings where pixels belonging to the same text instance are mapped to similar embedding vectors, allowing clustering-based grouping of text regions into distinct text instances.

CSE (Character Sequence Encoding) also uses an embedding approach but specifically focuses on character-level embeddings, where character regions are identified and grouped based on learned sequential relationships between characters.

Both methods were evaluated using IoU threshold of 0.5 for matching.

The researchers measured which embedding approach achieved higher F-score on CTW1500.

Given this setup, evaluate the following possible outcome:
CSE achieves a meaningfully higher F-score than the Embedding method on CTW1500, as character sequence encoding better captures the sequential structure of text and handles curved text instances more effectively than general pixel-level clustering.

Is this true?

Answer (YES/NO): NO